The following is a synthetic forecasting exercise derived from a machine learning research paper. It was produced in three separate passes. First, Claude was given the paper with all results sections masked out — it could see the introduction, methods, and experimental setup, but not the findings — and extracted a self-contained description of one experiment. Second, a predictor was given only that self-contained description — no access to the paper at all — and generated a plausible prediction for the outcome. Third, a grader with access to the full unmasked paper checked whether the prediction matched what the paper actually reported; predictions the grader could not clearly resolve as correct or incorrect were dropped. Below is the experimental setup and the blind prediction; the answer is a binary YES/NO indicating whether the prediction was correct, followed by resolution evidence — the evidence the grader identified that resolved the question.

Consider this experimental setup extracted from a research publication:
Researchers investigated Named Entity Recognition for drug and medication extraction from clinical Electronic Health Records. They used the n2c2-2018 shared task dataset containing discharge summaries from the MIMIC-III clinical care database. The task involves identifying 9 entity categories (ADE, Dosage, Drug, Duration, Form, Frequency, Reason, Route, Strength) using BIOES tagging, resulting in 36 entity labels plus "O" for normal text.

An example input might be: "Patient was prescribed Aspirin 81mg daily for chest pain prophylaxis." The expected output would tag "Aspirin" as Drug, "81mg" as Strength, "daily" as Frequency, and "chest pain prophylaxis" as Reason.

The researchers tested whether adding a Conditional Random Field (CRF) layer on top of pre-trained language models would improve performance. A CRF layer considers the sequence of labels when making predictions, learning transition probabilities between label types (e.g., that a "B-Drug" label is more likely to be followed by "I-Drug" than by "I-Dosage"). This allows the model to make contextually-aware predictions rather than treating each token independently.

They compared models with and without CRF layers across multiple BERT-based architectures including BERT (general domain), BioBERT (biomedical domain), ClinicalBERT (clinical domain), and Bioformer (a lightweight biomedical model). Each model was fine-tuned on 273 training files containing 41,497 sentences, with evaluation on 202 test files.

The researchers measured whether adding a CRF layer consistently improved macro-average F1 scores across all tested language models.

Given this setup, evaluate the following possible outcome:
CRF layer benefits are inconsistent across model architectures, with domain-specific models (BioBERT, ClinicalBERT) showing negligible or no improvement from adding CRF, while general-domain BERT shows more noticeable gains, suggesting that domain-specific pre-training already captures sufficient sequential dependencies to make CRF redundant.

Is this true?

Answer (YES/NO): NO